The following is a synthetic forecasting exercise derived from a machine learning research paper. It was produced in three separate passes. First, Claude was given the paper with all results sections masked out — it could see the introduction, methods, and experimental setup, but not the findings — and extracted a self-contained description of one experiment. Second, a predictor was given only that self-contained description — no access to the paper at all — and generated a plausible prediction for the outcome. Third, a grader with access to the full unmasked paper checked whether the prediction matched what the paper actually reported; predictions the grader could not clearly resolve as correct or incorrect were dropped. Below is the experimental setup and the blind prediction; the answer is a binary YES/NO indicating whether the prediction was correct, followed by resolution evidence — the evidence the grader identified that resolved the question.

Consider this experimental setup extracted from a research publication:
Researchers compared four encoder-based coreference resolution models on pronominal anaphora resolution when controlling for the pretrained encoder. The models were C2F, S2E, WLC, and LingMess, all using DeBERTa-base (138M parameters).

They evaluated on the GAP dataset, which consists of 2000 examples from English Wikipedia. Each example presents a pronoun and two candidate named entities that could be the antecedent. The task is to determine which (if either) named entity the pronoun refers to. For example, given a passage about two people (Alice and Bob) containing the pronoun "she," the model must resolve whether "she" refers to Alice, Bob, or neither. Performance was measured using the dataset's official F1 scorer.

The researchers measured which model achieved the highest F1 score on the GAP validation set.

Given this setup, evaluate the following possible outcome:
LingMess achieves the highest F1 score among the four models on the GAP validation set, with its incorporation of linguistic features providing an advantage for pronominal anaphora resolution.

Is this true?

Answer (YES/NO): YES